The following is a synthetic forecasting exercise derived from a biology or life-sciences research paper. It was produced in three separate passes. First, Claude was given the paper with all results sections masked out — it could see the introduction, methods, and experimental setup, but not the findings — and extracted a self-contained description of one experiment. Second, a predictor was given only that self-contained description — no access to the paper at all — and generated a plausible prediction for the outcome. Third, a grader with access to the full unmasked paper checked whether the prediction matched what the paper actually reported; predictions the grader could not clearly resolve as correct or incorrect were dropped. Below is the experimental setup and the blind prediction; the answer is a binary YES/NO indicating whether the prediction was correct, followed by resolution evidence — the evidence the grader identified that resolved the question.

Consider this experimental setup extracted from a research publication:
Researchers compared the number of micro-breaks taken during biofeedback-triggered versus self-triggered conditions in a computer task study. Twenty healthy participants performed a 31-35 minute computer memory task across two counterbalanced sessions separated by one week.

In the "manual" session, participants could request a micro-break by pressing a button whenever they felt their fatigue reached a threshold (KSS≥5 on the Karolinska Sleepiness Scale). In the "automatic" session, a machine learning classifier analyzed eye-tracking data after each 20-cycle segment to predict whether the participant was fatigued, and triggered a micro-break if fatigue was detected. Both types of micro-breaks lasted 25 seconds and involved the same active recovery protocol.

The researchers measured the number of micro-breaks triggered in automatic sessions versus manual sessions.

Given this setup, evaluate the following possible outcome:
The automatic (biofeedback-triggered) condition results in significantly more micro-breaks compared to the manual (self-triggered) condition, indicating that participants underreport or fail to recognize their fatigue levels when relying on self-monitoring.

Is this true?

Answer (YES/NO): NO